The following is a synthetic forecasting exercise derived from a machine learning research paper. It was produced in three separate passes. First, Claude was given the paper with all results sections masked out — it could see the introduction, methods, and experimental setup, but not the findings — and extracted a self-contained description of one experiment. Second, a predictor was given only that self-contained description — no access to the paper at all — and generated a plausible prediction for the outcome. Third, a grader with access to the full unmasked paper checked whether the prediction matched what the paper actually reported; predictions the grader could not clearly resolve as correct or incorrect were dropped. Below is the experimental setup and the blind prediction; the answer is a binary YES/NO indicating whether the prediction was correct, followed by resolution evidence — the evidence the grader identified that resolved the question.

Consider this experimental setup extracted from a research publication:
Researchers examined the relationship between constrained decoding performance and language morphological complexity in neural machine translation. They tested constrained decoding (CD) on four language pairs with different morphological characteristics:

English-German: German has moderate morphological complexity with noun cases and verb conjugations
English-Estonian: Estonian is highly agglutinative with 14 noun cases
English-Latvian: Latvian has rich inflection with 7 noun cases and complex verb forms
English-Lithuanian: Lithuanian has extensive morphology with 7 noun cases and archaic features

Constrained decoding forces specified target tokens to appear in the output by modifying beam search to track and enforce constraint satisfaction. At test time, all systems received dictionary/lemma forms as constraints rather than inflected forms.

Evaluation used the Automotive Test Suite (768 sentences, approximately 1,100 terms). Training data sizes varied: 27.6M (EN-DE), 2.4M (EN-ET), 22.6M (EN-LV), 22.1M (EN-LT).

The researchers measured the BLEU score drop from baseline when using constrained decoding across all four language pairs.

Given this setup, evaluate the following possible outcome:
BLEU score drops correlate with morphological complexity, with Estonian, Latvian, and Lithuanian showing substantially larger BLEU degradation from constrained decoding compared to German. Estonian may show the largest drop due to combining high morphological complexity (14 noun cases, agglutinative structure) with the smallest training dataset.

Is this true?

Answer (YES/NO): NO